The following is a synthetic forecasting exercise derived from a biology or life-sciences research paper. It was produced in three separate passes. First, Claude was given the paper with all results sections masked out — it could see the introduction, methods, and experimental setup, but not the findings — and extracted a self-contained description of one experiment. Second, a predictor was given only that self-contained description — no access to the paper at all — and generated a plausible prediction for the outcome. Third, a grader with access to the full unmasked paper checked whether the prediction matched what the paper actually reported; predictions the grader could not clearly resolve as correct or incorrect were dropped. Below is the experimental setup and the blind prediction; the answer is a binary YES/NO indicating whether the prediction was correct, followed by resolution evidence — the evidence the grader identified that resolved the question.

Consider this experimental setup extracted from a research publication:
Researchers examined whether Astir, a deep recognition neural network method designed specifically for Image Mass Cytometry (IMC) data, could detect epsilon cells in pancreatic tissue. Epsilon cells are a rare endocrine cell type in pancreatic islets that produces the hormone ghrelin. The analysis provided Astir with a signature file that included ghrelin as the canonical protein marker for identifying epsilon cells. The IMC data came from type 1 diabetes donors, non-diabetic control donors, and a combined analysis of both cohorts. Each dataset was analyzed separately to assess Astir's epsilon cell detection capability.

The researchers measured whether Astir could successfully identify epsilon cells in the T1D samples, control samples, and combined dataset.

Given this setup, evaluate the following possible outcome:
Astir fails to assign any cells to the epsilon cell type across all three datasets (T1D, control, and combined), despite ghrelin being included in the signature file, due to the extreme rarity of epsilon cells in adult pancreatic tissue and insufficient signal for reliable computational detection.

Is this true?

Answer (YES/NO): YES